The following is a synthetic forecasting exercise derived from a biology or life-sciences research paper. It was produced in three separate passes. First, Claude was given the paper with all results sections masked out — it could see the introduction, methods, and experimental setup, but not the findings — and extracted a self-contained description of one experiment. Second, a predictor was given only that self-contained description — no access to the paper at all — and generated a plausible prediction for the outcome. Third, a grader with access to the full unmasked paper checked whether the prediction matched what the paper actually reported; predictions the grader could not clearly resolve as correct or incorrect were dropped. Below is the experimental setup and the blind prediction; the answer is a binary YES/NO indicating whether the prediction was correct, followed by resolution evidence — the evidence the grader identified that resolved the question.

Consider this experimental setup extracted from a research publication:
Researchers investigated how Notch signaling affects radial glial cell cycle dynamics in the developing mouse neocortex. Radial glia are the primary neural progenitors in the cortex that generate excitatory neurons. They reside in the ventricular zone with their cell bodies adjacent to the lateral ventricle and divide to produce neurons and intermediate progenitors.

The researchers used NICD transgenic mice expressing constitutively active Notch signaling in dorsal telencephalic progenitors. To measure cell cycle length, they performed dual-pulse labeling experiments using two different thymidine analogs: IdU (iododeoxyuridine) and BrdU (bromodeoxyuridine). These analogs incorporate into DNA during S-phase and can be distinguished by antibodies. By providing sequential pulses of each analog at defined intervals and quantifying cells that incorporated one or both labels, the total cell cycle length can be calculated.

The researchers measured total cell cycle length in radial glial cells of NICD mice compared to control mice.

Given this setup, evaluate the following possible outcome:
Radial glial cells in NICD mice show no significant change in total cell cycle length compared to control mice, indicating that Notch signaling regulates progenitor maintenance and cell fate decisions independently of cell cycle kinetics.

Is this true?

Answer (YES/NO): NO